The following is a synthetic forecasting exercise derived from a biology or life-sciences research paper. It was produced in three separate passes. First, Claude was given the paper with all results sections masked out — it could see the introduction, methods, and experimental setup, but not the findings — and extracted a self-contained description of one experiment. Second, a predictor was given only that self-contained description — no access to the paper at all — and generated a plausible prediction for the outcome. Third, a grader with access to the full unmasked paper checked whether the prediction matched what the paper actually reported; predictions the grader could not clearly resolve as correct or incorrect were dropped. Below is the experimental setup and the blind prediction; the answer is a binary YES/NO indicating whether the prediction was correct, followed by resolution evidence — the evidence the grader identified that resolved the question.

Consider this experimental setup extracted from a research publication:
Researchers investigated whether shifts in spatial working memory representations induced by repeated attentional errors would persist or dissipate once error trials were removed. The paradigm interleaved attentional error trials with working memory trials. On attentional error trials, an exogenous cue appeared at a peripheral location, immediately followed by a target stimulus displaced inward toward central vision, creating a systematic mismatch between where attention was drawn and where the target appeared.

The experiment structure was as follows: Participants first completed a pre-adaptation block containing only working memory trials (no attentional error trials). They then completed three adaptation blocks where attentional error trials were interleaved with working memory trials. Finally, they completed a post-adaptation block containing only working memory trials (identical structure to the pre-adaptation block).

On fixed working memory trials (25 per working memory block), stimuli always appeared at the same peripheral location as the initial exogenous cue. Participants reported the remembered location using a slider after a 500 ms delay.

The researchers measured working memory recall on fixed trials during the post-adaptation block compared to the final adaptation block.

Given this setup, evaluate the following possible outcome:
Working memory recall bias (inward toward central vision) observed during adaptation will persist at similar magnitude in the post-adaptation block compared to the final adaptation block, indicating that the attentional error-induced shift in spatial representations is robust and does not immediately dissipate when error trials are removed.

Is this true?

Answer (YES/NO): NO